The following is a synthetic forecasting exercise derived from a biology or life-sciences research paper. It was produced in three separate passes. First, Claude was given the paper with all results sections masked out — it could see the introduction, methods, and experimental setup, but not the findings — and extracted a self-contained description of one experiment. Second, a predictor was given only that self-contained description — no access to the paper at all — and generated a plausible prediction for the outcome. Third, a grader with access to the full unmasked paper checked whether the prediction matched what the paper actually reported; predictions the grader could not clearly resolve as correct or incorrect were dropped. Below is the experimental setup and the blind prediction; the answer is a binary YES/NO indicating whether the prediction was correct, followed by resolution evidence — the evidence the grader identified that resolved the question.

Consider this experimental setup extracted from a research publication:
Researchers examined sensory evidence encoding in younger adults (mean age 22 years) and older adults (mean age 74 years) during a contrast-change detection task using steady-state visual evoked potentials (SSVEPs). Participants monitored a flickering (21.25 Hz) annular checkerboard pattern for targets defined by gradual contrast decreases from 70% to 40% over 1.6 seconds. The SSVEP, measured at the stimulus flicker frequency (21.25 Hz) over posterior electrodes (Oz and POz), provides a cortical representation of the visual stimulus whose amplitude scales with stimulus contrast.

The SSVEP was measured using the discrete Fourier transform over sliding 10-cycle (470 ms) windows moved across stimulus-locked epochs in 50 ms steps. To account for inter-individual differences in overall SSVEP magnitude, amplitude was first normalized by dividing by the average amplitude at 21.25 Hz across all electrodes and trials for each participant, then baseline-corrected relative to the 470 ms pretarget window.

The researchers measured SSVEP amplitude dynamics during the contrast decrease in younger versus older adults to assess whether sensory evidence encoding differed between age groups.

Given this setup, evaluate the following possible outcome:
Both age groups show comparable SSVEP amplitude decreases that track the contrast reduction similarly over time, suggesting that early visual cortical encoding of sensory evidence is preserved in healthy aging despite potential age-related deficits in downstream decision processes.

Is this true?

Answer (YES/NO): YES